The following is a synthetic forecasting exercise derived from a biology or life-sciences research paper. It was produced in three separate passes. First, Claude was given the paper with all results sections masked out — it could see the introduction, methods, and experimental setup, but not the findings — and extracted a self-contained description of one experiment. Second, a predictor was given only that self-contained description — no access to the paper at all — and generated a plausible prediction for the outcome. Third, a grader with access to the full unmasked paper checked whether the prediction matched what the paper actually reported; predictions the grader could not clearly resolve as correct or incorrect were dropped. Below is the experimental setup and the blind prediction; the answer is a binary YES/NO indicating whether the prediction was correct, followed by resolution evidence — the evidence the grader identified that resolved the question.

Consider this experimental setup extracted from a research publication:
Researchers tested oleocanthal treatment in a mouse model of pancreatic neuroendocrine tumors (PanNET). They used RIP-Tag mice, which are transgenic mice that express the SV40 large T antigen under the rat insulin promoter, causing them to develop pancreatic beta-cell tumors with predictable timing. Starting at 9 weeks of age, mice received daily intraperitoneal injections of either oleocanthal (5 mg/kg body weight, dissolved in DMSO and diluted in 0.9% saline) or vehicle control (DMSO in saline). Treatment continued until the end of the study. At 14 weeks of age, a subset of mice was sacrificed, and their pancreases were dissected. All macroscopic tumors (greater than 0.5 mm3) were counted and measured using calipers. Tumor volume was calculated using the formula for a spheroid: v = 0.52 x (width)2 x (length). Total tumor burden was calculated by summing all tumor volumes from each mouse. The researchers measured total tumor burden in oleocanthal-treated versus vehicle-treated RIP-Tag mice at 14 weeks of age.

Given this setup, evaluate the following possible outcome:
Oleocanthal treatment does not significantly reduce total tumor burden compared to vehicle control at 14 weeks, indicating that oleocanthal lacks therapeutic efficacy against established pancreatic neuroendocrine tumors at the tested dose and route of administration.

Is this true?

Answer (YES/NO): NO